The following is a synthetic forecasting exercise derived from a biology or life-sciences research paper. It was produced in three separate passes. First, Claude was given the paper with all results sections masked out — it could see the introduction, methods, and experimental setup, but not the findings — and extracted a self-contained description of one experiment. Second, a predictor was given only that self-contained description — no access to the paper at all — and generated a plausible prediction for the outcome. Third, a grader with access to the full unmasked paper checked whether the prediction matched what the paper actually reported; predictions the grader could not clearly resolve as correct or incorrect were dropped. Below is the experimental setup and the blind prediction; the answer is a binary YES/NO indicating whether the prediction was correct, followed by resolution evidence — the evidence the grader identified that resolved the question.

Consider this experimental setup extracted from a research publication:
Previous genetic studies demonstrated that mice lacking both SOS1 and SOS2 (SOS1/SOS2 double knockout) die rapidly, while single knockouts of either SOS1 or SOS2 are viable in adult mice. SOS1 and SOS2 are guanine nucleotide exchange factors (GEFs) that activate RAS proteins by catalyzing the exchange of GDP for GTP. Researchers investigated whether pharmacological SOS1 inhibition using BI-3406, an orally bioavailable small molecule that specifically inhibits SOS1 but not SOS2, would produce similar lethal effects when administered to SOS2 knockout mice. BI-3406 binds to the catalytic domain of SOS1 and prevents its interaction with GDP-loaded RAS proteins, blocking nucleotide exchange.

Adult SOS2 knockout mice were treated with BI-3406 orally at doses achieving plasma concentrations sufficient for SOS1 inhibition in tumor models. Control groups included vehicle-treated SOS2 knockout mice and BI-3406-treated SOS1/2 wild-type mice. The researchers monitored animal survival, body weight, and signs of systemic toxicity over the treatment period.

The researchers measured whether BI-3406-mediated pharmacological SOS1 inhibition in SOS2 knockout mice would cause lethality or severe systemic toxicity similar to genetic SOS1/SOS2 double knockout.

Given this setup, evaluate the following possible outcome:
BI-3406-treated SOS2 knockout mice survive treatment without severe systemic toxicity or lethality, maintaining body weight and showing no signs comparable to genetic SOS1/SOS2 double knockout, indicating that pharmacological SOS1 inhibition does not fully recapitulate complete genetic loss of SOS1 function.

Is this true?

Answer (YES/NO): YES